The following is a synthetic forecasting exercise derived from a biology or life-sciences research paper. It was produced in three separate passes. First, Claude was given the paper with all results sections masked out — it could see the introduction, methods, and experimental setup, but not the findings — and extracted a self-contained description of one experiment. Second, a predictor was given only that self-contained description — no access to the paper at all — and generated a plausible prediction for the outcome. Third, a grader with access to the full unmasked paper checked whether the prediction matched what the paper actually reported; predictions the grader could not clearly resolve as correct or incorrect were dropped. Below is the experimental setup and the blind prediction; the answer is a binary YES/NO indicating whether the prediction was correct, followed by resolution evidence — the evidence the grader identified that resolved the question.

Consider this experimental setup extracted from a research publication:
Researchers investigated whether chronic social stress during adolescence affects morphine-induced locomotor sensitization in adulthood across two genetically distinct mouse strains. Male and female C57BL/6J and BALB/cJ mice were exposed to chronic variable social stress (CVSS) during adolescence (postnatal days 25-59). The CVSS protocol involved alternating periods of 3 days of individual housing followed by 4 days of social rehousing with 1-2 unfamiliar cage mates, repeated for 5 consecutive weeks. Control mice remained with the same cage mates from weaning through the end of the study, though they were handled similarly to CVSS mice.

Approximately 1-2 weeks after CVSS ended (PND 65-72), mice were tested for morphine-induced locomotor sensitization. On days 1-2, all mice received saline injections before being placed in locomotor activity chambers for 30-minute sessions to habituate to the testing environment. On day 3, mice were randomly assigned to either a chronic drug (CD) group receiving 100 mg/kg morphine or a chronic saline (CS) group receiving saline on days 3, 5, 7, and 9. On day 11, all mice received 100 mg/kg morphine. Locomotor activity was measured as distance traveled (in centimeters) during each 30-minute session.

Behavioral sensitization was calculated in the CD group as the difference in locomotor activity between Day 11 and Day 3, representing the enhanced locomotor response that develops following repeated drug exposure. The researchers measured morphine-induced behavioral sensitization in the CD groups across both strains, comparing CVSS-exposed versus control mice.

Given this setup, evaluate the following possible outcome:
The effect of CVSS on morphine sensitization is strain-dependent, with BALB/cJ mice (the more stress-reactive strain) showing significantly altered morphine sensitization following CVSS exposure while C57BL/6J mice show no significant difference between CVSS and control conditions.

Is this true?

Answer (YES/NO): NO